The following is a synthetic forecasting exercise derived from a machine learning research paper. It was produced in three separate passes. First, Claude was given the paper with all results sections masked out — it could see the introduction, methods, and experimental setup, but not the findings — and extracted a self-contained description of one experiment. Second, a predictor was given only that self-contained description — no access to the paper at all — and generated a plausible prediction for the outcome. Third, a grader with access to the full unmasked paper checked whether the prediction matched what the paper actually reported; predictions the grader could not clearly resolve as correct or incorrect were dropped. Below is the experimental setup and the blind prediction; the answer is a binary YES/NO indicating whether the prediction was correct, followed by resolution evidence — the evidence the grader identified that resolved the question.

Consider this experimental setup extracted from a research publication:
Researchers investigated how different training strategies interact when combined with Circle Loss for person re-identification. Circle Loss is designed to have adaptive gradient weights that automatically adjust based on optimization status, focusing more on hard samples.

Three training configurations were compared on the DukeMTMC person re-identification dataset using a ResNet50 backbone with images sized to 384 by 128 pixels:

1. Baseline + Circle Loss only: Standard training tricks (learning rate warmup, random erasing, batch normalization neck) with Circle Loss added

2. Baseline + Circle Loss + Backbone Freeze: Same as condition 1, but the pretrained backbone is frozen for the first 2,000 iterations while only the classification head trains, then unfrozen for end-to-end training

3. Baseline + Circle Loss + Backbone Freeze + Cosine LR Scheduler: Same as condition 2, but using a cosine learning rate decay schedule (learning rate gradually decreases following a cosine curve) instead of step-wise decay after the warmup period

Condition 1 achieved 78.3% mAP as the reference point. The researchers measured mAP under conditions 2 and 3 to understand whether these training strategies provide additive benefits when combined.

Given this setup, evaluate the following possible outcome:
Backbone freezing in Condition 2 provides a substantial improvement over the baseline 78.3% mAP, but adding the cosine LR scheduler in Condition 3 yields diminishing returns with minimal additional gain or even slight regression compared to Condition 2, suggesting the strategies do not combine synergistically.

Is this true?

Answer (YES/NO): NO